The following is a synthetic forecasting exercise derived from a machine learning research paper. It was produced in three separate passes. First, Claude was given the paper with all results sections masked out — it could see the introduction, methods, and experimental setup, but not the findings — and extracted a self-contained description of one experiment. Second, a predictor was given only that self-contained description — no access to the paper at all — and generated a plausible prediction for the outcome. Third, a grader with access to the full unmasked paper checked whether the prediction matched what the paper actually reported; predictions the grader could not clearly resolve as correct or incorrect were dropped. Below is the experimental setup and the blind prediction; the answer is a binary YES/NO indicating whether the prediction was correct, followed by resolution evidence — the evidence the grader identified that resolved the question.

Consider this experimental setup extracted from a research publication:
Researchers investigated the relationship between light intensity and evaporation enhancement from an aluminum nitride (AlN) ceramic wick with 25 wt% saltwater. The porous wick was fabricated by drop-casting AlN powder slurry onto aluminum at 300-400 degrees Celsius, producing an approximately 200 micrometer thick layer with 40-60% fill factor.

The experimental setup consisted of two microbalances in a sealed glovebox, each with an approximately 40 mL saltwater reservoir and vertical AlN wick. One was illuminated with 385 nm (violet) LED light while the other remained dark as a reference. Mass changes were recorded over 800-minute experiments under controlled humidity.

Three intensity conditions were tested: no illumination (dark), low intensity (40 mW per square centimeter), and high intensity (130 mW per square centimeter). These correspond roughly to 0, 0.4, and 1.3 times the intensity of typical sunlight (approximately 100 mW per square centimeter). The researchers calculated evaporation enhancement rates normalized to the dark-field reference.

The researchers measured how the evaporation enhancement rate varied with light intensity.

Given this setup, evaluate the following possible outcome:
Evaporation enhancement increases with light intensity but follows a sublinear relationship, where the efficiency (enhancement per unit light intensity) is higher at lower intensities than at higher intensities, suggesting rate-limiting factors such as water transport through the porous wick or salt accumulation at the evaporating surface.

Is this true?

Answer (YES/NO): NO